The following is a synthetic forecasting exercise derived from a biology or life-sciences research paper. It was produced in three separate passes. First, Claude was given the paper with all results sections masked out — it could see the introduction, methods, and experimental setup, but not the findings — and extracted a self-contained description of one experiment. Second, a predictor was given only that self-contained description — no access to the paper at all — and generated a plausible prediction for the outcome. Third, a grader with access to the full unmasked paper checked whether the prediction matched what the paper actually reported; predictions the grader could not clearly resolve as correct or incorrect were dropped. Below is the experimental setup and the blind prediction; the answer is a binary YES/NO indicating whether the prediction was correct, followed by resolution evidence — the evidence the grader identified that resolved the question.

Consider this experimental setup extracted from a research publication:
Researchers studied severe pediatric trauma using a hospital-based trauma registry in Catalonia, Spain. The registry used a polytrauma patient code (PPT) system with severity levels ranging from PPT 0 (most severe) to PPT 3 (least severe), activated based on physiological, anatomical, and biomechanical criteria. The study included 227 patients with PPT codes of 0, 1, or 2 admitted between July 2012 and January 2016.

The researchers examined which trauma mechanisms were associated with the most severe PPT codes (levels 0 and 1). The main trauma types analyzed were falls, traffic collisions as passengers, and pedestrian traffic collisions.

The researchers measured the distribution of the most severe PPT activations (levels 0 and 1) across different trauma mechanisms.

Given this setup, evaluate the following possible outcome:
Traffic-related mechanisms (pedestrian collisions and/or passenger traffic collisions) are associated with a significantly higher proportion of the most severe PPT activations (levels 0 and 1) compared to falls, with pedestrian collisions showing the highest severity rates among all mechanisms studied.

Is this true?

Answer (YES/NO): NO